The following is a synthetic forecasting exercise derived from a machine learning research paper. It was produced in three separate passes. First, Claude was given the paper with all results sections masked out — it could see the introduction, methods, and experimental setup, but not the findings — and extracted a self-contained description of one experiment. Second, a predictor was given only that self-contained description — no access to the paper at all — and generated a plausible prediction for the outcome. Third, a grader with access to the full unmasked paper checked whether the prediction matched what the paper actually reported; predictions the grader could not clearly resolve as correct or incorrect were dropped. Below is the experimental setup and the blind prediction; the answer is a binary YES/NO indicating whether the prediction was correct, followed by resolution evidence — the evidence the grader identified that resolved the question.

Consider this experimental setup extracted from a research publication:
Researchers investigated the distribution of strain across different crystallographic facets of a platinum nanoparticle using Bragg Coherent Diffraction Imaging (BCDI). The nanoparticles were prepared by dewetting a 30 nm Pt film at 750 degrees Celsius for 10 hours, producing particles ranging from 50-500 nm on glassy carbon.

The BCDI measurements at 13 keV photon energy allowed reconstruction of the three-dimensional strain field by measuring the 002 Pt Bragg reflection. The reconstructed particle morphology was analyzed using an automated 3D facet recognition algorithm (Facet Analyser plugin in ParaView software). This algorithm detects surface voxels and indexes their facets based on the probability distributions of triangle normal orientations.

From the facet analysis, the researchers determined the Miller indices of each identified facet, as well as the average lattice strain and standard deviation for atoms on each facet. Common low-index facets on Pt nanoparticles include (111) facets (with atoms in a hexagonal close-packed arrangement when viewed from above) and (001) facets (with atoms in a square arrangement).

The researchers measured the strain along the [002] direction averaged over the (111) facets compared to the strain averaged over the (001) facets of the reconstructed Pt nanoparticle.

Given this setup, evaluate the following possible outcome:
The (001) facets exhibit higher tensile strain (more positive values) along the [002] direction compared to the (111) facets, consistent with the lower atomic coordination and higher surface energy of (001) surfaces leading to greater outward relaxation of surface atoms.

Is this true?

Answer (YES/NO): YES